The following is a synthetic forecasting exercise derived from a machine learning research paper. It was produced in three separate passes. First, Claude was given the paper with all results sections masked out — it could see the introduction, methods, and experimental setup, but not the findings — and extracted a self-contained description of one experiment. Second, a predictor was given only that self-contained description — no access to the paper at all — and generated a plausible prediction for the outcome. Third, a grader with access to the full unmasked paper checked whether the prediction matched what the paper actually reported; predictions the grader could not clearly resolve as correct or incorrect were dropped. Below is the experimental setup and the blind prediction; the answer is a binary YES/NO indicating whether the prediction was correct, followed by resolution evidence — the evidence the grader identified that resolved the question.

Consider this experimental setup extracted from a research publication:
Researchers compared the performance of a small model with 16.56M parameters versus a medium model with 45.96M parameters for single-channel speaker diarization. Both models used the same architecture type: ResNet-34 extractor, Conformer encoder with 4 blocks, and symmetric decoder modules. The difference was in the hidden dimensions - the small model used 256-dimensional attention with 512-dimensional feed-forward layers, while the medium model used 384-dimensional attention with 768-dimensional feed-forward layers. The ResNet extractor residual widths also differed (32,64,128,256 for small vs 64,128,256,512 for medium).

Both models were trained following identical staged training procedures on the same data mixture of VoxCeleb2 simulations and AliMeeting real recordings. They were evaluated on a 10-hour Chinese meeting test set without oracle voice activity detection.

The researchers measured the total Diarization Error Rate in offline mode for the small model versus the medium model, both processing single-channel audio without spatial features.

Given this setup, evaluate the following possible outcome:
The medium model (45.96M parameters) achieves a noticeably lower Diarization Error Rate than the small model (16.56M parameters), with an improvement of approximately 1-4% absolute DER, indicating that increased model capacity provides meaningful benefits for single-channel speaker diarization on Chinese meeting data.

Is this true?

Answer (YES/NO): YES